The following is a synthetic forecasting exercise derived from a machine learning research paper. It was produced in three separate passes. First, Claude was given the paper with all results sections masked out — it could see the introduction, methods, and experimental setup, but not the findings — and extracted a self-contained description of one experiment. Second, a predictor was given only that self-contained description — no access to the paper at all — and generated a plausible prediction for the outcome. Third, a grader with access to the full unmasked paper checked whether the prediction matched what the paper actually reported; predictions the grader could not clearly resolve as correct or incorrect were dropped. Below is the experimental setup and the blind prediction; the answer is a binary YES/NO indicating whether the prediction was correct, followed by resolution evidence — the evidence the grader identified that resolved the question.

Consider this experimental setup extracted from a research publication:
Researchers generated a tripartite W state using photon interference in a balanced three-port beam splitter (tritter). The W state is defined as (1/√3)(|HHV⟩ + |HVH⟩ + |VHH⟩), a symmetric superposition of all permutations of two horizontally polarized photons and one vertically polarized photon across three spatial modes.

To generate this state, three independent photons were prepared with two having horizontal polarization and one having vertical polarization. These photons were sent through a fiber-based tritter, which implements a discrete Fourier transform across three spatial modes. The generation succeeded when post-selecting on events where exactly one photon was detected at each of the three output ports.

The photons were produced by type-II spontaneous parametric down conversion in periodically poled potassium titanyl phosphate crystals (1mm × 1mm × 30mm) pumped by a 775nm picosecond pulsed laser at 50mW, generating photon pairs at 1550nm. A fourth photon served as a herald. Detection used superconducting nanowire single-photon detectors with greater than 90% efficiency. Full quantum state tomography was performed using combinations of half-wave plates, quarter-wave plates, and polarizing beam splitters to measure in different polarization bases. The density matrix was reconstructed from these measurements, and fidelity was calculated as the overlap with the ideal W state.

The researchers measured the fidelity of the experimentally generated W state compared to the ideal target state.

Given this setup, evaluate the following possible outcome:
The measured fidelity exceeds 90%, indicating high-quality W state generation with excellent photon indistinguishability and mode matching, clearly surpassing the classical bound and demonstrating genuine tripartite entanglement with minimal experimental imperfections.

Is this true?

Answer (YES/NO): NO